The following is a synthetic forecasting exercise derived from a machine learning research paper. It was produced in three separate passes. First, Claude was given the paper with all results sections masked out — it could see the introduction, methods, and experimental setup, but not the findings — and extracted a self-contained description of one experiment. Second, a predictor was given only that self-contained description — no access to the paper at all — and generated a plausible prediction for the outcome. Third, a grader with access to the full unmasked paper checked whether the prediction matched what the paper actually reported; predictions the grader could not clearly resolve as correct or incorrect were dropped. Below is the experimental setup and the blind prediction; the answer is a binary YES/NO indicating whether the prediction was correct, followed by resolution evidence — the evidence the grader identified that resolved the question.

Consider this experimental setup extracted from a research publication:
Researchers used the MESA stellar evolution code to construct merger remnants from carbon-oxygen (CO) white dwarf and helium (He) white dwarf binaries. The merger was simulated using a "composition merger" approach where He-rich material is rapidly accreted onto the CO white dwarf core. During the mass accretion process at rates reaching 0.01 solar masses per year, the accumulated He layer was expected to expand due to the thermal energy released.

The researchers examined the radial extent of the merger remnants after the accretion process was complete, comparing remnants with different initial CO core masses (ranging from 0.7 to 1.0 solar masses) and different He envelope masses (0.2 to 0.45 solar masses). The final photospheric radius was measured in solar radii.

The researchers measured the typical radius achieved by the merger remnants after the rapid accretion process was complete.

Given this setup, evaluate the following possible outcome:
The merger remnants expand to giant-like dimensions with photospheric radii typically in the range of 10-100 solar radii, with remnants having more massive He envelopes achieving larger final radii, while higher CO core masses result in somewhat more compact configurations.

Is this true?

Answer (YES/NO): NO